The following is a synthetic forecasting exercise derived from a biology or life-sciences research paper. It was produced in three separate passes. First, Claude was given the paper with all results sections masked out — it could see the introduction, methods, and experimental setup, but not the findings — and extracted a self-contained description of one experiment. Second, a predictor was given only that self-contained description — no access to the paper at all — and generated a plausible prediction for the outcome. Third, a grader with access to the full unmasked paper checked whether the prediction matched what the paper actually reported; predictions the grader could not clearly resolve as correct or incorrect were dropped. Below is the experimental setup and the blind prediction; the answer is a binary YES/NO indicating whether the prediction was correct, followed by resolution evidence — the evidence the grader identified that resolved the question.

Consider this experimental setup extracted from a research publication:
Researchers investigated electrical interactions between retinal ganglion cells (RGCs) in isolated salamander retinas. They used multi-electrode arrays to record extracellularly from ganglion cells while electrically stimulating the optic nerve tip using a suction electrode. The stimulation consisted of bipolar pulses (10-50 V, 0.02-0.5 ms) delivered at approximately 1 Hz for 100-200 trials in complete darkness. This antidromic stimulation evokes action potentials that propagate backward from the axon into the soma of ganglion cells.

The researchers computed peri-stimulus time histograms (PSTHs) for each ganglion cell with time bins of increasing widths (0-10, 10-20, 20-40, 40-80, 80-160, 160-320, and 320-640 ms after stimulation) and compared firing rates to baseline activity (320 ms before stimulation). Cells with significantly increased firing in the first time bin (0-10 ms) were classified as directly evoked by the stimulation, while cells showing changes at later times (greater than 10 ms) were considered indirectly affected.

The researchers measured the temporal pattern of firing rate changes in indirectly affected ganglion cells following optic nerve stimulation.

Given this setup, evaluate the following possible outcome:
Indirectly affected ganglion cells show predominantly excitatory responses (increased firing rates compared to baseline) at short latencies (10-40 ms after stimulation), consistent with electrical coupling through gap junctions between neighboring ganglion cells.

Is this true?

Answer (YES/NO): NO